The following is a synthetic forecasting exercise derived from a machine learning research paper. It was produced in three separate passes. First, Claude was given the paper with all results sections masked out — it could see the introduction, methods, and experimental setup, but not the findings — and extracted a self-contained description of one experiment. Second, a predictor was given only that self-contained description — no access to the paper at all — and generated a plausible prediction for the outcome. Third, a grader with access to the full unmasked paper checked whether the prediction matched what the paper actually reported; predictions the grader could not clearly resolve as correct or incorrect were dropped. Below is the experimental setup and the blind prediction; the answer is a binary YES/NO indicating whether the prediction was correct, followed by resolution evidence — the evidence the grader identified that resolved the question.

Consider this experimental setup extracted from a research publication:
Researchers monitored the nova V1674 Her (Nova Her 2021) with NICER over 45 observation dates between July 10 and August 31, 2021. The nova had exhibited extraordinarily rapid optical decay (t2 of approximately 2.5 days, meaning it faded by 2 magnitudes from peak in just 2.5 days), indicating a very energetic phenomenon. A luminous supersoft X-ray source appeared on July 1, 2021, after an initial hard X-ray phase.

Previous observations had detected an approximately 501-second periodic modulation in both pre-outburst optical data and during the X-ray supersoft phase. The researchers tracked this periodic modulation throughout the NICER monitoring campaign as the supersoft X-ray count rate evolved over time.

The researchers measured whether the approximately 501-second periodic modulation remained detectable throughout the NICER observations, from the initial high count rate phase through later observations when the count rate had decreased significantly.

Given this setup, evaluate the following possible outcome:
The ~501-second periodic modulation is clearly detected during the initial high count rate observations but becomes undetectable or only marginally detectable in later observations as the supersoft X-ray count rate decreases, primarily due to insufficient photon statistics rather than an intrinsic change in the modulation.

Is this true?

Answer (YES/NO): NO